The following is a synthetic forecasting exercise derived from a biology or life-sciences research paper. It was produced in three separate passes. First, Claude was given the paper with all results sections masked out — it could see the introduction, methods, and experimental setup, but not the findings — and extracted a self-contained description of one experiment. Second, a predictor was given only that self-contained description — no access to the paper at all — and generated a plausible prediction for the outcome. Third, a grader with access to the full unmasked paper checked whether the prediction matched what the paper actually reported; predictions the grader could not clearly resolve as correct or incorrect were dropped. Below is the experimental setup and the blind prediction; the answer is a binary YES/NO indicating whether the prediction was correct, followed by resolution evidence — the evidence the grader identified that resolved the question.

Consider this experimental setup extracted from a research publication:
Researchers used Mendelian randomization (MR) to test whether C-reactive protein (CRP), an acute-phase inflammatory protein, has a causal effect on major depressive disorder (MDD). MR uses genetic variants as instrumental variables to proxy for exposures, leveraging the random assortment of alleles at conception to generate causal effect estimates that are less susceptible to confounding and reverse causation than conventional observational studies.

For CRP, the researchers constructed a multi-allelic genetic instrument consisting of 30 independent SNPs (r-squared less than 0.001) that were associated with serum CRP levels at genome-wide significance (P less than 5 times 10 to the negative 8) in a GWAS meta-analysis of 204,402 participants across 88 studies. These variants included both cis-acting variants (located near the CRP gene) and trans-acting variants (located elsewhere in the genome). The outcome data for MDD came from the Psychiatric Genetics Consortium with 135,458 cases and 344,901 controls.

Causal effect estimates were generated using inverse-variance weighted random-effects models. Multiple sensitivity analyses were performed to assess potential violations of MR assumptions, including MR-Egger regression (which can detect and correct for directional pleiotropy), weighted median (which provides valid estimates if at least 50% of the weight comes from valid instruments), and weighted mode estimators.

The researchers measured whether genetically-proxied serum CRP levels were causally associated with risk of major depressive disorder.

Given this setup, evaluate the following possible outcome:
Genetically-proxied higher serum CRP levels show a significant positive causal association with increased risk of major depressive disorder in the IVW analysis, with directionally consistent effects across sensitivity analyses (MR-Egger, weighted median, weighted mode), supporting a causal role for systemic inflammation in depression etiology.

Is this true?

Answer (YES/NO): NO